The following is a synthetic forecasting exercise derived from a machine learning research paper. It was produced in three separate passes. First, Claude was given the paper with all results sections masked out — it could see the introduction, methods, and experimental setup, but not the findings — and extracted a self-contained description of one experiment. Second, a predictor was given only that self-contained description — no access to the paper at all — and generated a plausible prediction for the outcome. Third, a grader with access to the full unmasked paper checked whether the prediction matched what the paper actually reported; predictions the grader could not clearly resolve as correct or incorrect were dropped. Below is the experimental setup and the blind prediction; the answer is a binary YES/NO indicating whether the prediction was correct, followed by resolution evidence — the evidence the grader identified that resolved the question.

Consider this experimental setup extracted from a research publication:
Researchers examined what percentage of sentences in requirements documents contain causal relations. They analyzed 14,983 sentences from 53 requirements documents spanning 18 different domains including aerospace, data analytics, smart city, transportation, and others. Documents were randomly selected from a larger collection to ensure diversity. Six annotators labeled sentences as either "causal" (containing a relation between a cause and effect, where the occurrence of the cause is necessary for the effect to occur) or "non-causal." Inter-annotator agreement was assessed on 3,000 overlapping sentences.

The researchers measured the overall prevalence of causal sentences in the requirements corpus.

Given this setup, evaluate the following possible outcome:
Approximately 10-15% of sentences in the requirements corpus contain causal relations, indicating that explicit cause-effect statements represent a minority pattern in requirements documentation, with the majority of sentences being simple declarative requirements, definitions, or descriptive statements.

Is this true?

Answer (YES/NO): NO